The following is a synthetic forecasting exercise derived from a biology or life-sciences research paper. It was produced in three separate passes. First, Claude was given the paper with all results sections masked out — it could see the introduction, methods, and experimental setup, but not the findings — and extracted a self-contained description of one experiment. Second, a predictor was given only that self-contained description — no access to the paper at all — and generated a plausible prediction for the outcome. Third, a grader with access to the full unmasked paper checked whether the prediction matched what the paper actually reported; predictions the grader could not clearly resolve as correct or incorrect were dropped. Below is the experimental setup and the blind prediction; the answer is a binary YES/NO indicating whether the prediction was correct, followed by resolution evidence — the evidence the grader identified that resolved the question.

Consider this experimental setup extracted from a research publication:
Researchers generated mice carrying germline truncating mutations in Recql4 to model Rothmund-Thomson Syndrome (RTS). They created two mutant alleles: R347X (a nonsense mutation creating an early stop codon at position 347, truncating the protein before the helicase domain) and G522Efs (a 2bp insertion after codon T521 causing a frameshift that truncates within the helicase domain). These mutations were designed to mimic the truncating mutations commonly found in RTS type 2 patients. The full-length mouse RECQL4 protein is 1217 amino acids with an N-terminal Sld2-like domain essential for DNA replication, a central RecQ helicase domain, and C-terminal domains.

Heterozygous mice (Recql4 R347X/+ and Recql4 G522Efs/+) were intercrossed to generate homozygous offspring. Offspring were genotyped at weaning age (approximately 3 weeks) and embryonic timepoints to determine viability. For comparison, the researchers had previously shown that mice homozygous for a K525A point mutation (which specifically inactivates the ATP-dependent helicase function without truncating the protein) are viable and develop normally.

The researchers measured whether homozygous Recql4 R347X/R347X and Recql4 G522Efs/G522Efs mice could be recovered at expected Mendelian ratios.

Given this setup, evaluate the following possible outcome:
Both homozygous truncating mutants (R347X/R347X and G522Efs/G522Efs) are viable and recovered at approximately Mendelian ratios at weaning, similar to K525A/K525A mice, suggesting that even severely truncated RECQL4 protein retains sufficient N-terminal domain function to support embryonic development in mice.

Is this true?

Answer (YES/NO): NO